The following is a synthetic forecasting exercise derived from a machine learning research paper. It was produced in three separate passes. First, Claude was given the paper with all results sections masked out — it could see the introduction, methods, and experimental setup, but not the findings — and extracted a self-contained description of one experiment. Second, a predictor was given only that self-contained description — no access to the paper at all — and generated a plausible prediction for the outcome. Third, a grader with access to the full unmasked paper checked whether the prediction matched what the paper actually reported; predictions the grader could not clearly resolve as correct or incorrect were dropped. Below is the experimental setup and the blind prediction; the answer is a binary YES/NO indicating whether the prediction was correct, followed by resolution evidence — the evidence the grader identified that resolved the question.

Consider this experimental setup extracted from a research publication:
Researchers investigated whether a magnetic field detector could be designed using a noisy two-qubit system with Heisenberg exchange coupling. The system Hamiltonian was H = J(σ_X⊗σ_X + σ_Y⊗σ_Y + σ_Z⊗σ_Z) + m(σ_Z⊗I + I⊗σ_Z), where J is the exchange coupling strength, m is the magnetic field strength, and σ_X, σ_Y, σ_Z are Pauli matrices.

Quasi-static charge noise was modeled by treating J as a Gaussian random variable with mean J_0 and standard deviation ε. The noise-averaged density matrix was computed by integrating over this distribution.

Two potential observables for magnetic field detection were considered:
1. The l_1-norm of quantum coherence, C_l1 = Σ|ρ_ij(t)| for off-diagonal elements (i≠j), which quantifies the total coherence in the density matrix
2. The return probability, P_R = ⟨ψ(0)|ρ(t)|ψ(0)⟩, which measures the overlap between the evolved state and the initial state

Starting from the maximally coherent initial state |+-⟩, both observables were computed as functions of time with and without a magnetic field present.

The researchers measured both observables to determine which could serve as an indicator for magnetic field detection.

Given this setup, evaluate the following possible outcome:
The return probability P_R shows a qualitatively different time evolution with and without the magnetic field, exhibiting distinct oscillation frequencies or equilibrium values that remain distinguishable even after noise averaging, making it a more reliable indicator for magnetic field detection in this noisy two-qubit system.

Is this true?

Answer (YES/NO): YES